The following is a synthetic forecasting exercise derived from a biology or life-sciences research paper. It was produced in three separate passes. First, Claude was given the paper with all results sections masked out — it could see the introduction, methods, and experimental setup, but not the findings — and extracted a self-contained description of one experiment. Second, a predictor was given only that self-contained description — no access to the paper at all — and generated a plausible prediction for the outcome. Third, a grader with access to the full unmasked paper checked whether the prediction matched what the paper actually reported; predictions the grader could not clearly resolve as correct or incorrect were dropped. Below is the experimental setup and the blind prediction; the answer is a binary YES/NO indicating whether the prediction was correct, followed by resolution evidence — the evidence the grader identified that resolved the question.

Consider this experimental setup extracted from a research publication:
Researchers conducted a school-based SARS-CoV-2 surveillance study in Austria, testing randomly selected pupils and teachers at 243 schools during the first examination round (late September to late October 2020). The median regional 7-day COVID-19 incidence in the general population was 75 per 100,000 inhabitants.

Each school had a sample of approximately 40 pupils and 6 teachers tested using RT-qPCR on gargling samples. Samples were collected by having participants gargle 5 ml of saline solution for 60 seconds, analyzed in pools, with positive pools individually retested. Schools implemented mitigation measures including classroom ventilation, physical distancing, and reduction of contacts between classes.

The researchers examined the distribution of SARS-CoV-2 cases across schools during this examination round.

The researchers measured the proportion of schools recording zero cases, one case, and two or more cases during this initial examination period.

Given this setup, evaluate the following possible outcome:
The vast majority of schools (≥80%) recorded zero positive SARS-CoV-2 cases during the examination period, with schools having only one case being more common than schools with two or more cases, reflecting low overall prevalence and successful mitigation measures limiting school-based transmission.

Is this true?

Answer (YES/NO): YES